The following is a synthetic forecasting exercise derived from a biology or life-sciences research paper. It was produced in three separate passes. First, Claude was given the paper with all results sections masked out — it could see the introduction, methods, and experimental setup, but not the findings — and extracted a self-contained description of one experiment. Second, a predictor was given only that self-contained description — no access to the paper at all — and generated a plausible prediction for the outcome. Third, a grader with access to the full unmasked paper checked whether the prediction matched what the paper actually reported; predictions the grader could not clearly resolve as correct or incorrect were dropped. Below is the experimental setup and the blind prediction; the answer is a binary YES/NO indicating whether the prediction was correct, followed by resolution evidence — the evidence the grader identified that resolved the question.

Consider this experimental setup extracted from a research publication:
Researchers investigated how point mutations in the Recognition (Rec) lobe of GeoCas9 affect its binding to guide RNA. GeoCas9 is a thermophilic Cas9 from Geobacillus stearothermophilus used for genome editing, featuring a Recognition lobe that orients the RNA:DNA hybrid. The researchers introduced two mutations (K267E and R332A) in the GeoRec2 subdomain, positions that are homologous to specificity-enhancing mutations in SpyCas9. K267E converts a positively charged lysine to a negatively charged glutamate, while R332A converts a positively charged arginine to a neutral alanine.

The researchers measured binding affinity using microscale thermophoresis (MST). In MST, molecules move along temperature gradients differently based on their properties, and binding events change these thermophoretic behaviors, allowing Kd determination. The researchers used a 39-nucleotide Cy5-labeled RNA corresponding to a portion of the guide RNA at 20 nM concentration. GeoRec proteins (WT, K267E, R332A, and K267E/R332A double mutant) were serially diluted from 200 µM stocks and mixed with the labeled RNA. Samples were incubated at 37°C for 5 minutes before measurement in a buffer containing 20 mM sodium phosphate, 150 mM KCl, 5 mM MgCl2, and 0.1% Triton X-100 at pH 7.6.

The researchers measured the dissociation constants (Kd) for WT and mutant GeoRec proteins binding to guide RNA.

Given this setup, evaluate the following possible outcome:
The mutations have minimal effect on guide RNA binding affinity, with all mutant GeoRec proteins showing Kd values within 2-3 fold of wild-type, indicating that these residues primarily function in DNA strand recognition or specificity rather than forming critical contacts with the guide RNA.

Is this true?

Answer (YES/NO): NO